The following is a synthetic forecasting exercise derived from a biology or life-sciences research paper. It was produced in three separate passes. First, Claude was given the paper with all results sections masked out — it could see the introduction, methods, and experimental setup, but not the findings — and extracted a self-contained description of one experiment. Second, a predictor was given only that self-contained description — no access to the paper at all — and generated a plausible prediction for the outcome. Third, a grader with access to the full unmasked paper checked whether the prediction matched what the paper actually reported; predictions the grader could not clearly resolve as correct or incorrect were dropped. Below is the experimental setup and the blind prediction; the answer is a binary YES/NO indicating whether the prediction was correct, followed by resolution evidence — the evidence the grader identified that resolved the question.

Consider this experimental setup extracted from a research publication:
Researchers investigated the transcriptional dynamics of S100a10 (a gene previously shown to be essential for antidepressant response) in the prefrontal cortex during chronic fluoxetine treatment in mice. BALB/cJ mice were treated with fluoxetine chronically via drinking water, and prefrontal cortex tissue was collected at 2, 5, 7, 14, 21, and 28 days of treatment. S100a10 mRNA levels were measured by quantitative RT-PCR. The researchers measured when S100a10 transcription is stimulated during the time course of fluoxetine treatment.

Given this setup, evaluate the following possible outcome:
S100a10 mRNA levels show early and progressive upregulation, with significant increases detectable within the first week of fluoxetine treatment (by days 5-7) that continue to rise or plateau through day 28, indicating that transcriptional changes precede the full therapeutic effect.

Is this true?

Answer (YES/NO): NO